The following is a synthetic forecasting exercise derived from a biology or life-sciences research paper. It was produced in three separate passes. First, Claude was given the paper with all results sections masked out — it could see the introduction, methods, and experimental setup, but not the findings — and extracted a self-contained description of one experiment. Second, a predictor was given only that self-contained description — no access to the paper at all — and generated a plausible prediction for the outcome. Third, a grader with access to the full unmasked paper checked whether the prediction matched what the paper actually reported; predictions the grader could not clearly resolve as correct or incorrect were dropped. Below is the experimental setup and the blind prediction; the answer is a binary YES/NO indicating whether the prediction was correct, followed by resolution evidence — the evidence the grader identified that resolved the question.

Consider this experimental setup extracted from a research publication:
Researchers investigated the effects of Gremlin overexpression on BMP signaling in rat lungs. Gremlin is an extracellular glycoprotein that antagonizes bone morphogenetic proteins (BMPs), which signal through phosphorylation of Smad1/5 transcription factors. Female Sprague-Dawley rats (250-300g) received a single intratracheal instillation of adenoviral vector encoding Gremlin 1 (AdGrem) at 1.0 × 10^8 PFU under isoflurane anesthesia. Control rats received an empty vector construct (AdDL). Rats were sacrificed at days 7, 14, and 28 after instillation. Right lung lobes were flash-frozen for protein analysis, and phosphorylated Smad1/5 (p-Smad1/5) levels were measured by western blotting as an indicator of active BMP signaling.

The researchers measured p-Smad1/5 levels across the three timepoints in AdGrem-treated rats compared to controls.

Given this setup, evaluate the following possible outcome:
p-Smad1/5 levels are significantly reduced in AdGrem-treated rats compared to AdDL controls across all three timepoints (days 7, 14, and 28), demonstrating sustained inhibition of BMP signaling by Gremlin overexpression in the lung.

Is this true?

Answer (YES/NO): NO